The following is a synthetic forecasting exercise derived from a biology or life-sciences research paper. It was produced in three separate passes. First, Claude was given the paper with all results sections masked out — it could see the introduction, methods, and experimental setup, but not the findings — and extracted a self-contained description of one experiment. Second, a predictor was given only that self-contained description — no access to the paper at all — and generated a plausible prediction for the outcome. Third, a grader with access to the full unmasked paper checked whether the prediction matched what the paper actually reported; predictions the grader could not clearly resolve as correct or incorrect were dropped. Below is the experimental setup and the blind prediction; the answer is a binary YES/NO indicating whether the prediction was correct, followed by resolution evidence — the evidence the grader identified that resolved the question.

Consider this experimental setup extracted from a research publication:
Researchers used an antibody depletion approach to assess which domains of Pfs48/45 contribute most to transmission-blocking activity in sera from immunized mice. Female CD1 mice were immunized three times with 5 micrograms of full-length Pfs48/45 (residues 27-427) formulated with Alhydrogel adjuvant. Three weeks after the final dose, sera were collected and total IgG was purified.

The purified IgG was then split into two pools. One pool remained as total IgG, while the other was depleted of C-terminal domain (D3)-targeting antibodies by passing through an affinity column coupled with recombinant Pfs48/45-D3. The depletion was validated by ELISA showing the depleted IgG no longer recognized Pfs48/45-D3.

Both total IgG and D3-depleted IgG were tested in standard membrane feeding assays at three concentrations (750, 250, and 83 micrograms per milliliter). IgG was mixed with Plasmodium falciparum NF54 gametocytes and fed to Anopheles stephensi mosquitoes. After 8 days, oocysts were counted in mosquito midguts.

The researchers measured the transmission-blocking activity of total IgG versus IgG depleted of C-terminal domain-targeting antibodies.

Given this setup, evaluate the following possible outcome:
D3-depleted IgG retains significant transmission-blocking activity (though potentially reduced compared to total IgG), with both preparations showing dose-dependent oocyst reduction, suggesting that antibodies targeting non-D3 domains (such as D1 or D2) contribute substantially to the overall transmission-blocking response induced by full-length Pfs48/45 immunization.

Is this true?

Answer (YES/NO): YES